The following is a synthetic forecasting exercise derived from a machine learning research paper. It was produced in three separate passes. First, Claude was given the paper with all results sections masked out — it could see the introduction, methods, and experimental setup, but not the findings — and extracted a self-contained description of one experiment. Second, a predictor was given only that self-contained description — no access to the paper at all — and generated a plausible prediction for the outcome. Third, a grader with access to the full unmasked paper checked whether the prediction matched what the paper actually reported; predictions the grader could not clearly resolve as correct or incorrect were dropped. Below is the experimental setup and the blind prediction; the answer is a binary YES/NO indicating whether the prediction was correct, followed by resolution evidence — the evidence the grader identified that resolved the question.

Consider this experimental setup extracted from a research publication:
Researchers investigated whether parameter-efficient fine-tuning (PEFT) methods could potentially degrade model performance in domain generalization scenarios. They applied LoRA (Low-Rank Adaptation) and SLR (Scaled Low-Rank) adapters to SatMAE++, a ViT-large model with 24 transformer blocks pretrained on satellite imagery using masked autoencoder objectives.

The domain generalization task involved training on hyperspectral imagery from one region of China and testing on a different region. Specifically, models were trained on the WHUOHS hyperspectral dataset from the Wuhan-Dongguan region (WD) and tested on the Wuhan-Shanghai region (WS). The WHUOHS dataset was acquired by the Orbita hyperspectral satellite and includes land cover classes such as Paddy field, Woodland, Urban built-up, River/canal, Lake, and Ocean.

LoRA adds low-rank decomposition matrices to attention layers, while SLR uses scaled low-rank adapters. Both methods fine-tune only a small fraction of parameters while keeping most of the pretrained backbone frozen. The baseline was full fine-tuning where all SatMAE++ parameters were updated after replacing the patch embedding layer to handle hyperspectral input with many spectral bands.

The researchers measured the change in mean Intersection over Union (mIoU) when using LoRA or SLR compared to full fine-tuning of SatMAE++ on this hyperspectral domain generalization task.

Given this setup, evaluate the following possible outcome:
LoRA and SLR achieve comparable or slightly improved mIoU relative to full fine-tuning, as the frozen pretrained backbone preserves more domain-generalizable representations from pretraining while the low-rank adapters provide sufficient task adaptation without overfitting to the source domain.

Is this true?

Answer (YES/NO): NO